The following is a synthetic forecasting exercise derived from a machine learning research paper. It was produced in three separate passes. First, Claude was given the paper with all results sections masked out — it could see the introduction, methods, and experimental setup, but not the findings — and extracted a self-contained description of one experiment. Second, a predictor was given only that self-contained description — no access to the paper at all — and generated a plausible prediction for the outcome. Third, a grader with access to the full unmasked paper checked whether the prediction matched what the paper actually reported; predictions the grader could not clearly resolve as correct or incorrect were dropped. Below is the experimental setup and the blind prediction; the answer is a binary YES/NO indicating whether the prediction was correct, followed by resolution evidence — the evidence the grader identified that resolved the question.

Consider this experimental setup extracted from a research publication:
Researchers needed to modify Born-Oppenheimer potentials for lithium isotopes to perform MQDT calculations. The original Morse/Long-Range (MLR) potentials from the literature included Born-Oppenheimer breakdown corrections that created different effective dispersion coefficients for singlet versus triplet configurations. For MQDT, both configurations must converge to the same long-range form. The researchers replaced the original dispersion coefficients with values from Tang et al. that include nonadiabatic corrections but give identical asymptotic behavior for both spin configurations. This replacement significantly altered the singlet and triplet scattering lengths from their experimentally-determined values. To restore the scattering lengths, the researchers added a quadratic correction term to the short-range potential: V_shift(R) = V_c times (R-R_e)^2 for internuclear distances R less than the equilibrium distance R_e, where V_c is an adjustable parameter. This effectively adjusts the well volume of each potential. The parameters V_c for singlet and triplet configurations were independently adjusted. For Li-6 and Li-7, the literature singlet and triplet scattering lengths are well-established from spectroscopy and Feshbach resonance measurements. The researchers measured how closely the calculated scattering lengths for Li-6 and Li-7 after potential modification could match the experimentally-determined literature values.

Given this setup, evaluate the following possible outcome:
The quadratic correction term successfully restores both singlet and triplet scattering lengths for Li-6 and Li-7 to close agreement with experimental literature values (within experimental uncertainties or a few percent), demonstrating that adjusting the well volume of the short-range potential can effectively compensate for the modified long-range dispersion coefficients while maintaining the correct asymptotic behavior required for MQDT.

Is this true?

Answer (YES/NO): YES